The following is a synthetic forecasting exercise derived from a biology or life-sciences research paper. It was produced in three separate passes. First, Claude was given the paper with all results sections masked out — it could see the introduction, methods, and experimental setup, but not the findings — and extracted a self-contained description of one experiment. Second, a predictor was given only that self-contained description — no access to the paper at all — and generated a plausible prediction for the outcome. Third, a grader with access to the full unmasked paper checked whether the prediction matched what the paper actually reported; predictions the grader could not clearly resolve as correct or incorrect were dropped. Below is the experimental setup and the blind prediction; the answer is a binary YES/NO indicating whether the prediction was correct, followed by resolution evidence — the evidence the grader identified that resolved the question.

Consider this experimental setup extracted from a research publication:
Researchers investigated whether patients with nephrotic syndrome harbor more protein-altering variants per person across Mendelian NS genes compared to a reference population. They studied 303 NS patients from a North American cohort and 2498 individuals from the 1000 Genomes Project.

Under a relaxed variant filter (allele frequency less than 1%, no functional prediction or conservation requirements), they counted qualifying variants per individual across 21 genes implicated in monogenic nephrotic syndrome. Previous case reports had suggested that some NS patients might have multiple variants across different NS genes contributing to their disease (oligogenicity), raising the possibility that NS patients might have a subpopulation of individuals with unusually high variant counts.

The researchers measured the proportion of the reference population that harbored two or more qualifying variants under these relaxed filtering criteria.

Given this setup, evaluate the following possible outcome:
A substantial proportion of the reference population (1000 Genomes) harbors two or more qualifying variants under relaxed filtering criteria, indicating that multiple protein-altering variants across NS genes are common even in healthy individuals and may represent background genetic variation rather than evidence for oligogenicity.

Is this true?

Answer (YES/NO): YES